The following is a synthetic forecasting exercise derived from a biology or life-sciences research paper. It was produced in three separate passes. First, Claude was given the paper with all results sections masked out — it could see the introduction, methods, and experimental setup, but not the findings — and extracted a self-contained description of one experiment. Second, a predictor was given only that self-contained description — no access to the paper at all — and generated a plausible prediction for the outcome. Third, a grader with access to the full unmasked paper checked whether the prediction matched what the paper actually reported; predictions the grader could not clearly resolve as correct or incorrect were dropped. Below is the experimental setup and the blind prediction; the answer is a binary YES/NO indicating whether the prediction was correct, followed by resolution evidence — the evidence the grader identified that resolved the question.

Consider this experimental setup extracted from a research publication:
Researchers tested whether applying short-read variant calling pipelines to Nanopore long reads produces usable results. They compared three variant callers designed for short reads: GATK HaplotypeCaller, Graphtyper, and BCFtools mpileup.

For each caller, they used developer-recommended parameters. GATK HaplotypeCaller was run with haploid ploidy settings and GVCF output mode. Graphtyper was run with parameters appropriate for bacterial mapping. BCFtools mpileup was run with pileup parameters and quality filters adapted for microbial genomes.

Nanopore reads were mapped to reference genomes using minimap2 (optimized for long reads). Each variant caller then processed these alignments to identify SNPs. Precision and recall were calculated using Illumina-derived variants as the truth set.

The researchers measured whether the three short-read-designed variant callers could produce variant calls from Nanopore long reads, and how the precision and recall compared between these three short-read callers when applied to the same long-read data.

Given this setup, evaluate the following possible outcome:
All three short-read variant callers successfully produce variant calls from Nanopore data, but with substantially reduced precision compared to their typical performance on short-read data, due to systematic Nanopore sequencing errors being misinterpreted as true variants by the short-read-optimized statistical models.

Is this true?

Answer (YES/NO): NO